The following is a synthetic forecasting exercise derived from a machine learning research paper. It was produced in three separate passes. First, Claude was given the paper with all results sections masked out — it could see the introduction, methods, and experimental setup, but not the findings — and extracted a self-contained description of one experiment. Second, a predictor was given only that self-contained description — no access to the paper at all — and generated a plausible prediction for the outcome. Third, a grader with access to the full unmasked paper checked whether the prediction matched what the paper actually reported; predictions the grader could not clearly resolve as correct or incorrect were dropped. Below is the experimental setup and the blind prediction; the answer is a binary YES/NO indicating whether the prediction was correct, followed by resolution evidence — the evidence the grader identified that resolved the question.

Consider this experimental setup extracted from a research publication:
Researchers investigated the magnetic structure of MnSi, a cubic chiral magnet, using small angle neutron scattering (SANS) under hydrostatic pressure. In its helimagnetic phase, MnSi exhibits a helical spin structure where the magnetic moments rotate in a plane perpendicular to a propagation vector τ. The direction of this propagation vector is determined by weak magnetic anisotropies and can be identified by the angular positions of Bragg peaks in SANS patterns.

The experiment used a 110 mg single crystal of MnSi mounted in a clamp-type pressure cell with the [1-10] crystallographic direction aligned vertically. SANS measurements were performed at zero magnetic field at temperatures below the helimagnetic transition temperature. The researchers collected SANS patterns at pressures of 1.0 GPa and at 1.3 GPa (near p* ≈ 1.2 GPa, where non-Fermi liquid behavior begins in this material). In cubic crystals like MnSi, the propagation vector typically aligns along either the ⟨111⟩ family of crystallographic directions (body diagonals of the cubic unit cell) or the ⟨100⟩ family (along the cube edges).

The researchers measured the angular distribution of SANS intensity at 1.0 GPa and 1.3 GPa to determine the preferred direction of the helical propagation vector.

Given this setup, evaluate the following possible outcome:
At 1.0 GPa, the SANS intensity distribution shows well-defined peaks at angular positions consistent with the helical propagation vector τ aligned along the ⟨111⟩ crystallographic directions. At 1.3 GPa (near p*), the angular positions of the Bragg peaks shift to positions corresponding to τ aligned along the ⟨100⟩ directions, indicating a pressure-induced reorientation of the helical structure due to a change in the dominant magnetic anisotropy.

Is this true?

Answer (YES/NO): NO